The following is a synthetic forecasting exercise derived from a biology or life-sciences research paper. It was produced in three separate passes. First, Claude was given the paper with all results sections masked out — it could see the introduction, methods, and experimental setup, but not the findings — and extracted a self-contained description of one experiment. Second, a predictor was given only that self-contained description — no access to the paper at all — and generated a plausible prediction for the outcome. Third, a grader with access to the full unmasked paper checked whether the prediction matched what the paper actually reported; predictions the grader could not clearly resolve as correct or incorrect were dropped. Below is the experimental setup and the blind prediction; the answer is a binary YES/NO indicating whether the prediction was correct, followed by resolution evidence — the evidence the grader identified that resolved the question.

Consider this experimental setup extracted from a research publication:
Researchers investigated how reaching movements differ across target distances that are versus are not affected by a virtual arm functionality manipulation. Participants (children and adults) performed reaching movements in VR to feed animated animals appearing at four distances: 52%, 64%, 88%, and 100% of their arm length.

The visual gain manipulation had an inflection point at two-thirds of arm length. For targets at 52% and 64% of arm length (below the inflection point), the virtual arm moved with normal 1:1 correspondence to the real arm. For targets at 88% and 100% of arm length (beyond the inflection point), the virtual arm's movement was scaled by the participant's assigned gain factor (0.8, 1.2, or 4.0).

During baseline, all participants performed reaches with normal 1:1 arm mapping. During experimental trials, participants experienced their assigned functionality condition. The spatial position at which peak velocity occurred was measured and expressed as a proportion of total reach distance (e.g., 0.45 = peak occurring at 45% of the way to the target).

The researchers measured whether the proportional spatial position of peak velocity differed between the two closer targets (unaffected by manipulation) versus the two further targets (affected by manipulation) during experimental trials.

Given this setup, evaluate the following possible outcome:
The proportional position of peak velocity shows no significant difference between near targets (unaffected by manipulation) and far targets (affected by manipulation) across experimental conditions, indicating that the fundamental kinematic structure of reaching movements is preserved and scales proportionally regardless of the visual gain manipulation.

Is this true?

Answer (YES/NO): NO